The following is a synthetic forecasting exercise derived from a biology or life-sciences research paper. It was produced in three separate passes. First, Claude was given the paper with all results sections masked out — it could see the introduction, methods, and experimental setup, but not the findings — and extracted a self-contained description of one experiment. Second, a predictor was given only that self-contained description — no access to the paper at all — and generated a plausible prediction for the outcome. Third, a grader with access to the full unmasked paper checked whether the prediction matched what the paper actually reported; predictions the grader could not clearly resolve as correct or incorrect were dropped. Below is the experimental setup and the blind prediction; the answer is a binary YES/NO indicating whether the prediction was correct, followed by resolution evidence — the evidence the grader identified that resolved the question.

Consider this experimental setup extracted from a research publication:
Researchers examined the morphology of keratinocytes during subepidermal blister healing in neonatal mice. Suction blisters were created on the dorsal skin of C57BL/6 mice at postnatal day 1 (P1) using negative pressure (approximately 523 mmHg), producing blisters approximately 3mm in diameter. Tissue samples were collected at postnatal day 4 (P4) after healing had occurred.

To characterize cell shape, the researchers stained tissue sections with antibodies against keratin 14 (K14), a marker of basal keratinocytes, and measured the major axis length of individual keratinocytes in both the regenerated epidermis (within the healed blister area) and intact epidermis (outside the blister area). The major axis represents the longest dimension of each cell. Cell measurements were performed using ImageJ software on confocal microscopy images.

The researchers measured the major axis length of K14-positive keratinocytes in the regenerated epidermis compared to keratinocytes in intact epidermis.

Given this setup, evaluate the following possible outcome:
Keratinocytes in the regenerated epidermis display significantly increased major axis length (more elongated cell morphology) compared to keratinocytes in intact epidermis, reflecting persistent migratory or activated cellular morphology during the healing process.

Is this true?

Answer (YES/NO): YES